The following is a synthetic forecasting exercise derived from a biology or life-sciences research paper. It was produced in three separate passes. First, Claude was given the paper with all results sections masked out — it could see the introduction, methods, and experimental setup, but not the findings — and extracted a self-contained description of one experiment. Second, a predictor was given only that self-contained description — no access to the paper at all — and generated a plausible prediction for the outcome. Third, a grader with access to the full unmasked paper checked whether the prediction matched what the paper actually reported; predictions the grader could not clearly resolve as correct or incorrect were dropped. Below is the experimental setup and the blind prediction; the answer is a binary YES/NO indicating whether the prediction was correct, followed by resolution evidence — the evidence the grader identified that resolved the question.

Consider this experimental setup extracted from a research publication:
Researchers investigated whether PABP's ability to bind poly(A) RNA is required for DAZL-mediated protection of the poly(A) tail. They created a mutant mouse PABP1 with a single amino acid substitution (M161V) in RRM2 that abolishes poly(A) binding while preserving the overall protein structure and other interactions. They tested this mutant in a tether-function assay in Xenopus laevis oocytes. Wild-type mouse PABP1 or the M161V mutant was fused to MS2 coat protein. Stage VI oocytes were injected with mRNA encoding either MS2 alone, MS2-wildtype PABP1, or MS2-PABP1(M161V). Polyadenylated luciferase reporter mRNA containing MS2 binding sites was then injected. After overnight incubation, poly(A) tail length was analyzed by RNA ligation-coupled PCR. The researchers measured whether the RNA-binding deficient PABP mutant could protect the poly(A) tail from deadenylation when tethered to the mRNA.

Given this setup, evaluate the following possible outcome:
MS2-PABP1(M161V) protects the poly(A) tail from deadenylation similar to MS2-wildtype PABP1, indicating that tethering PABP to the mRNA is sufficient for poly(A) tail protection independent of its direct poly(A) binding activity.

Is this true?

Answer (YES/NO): NO